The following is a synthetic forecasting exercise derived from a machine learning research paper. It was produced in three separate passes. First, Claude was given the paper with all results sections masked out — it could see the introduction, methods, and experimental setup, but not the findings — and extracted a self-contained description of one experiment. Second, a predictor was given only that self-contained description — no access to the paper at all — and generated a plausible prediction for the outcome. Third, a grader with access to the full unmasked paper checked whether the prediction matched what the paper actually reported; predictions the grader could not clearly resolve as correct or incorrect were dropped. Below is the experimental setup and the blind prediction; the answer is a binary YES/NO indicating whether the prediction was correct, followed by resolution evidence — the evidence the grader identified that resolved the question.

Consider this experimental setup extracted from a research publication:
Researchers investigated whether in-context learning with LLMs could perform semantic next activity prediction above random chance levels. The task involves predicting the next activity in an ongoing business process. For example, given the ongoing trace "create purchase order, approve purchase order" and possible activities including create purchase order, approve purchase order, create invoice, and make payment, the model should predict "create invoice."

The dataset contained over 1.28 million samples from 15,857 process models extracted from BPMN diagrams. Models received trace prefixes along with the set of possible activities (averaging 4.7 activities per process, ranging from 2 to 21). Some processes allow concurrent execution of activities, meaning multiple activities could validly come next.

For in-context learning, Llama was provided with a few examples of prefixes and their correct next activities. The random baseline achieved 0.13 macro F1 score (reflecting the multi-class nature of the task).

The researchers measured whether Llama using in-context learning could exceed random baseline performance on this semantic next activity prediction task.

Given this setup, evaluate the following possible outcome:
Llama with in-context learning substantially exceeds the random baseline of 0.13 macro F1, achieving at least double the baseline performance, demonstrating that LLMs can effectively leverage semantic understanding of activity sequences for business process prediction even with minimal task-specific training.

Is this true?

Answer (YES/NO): NO